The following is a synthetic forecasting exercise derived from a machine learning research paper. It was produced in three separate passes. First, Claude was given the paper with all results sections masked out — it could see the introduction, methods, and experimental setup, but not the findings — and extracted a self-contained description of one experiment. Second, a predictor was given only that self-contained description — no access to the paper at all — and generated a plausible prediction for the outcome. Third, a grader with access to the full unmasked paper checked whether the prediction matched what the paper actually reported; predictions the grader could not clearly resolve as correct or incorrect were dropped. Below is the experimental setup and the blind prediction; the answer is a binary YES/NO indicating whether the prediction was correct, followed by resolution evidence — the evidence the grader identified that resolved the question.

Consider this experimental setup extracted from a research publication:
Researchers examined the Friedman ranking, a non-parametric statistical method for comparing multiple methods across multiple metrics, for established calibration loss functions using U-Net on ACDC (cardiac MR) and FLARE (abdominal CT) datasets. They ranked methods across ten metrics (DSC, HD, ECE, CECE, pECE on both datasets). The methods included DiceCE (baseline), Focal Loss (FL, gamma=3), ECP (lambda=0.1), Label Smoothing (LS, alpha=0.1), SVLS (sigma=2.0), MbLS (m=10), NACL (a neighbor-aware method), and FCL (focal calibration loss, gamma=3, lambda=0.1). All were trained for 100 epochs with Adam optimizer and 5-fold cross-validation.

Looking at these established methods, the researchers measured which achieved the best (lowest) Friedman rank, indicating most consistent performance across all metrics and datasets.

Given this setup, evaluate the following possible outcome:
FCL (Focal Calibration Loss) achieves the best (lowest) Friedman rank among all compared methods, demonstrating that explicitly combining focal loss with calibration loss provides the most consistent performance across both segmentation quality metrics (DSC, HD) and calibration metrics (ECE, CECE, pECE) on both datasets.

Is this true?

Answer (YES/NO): NO